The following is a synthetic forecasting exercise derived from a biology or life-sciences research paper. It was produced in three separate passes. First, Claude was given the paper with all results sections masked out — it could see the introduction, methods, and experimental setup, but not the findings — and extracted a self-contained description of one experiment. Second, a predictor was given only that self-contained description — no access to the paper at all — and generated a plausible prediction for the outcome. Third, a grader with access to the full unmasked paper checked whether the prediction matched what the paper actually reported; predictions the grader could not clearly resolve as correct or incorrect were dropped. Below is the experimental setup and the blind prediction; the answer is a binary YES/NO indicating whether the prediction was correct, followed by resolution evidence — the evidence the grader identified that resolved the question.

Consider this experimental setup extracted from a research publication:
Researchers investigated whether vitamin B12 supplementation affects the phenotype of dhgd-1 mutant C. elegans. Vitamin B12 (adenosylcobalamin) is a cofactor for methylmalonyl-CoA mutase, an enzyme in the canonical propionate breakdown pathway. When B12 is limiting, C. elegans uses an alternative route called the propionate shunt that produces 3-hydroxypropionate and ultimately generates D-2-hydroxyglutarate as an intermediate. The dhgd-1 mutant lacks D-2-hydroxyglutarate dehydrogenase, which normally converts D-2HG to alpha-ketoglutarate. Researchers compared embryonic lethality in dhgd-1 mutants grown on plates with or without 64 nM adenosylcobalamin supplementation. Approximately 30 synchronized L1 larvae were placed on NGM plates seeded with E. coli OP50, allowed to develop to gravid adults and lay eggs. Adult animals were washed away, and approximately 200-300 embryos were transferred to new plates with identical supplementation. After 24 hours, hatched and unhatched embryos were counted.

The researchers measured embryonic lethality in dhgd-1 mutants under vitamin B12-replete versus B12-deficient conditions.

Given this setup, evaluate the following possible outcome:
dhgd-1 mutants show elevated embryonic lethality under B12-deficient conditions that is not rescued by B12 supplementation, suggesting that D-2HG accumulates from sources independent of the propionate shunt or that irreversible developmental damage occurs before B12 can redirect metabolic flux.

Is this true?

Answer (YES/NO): NO